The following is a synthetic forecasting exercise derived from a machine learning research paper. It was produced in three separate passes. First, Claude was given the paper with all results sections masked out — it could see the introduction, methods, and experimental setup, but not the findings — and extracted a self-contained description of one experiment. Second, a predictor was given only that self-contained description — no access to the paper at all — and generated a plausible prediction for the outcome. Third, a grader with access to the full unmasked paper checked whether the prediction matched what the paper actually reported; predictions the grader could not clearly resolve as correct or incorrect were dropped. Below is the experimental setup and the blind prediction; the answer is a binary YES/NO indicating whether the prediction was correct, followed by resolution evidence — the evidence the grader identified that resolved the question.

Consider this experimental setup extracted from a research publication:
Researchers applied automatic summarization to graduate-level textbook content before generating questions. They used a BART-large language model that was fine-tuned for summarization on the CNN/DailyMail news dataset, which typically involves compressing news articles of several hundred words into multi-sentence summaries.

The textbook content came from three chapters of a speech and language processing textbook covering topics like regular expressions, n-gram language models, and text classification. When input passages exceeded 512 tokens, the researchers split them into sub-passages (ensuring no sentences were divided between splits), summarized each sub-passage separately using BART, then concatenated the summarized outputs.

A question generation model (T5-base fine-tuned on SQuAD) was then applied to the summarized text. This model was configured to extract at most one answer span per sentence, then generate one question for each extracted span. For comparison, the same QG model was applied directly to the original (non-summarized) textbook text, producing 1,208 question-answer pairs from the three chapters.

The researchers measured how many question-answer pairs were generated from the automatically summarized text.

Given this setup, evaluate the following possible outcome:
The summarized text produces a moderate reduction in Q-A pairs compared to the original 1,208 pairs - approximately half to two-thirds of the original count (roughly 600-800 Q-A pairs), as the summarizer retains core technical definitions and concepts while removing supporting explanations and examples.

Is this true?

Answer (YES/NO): NO